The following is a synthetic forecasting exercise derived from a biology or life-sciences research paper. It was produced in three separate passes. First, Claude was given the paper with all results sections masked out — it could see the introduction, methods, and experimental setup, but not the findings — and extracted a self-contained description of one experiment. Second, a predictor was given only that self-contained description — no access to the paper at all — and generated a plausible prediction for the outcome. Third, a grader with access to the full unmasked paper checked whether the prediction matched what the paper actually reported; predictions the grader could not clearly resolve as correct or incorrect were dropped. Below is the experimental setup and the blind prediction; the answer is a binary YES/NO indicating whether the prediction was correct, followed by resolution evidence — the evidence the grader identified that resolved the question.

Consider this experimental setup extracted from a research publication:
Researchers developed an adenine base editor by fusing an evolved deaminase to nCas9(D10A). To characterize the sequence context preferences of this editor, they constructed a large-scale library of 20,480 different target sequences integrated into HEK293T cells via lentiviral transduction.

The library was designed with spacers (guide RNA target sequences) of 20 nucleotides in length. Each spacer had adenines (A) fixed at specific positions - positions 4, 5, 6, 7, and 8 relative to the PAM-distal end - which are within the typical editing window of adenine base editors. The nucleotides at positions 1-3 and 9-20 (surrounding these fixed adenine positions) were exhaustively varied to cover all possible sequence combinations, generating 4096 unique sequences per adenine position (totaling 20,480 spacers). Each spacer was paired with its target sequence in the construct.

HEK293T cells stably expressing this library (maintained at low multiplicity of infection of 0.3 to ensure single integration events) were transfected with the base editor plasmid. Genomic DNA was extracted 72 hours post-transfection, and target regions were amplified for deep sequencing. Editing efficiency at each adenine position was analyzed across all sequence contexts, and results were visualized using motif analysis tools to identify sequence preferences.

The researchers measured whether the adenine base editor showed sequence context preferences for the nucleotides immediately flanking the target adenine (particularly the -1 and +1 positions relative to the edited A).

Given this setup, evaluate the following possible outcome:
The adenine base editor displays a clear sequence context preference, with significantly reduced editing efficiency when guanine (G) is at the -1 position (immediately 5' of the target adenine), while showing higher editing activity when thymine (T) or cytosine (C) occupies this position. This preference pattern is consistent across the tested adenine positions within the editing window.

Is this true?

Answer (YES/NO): NO